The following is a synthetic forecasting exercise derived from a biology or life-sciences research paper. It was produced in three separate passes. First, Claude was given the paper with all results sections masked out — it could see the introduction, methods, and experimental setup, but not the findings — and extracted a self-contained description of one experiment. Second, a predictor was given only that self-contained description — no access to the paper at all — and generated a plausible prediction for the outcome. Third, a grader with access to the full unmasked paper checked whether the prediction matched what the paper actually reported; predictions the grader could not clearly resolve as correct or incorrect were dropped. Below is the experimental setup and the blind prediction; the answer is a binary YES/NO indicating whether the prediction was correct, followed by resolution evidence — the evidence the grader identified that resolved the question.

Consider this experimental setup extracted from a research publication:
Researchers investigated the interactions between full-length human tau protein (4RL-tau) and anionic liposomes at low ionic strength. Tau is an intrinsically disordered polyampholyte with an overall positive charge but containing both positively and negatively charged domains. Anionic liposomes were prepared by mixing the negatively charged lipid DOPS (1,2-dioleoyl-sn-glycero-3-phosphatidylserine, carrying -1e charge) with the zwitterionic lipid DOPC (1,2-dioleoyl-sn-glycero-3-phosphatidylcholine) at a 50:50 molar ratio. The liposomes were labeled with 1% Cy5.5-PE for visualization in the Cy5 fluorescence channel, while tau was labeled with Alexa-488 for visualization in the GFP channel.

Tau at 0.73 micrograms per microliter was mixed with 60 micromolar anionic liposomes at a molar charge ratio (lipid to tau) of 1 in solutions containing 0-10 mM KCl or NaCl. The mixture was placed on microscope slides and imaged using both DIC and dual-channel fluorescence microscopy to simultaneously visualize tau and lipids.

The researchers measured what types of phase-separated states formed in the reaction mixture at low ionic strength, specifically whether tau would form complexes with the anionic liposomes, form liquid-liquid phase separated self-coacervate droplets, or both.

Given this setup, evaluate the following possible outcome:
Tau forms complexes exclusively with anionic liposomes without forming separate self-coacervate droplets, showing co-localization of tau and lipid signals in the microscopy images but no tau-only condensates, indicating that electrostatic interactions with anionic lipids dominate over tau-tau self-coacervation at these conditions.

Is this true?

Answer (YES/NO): NO